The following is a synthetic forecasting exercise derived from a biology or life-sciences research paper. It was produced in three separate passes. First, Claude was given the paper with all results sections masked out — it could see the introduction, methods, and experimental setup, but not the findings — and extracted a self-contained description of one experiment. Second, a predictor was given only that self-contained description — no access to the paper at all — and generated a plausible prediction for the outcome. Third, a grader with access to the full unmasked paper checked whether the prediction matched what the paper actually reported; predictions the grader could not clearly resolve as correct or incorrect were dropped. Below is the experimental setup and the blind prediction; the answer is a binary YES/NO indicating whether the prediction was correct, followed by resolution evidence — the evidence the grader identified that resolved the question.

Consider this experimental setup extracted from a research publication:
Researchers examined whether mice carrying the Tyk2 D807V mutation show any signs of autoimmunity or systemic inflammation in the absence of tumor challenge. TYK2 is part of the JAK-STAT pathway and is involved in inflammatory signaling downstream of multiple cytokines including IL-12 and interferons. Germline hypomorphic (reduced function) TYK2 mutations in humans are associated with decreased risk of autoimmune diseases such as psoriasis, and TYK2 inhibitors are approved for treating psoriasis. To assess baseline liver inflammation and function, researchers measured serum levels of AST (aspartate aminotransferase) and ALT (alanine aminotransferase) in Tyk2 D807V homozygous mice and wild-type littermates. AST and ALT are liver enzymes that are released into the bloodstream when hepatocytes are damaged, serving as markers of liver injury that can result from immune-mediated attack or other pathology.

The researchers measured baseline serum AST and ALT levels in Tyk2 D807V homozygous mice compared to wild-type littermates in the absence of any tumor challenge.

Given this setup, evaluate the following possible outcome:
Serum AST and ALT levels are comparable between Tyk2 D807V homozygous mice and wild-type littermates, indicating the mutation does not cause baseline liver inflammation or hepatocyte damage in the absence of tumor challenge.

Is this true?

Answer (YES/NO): YES